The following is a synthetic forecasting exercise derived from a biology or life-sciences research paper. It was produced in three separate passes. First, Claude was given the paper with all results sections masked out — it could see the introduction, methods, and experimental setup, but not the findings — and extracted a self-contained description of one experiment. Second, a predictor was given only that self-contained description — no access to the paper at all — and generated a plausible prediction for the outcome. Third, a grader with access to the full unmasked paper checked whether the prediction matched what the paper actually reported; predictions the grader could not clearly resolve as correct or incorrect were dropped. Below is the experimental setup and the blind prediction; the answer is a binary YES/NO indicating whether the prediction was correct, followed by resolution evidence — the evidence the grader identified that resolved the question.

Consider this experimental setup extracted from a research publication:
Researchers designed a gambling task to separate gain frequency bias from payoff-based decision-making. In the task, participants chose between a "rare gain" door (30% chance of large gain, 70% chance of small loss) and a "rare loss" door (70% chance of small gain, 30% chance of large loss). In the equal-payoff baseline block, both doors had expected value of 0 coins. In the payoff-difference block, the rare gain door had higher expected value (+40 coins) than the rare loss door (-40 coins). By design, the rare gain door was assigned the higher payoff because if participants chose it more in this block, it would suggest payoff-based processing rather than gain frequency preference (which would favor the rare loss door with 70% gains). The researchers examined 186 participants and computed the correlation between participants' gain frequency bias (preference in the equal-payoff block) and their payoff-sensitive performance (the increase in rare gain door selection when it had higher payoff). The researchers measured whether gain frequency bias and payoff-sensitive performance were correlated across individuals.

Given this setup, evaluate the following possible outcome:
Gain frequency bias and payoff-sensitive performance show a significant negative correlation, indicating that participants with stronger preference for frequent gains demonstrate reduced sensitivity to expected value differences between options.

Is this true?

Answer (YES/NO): NO